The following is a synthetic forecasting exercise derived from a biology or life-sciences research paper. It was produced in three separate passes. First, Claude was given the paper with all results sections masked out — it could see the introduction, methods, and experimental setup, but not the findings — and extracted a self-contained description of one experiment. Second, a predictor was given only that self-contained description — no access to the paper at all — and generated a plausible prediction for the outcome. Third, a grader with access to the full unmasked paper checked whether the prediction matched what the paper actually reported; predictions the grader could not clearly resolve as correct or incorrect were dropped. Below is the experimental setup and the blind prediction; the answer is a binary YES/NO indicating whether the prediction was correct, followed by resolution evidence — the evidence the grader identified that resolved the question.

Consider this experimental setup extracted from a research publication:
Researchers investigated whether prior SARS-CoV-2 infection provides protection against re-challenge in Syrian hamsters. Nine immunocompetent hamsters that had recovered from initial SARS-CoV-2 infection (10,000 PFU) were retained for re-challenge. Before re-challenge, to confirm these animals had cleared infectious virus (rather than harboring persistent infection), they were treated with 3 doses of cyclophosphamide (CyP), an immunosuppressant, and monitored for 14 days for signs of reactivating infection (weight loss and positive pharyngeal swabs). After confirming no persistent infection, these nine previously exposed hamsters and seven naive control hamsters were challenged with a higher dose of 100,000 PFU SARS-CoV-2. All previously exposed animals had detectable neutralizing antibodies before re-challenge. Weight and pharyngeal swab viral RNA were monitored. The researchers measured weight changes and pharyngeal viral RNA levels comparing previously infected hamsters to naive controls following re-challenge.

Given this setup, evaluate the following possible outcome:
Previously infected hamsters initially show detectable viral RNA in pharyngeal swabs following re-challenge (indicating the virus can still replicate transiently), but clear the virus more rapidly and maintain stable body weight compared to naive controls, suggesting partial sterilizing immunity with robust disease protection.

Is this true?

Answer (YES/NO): NO